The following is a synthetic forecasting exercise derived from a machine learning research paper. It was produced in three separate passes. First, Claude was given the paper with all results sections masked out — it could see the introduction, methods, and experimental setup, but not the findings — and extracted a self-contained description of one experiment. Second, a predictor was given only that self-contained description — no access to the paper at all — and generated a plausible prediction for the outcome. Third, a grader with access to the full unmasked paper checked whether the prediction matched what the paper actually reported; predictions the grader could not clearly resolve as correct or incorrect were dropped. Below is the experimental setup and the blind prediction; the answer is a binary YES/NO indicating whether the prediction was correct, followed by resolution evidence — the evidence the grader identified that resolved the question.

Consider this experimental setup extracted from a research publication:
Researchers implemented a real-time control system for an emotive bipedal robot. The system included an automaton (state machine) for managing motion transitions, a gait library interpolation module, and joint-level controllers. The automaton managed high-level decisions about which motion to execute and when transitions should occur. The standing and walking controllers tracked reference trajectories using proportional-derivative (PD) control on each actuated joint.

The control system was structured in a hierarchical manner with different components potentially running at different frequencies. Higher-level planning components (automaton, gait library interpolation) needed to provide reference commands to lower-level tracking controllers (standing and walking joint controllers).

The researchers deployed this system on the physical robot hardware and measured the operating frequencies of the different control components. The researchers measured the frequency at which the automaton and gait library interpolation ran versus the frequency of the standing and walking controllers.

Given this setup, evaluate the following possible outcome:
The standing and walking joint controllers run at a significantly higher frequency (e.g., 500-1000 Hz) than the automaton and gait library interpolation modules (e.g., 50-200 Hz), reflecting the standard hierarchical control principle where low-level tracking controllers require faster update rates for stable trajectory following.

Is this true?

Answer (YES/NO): NO